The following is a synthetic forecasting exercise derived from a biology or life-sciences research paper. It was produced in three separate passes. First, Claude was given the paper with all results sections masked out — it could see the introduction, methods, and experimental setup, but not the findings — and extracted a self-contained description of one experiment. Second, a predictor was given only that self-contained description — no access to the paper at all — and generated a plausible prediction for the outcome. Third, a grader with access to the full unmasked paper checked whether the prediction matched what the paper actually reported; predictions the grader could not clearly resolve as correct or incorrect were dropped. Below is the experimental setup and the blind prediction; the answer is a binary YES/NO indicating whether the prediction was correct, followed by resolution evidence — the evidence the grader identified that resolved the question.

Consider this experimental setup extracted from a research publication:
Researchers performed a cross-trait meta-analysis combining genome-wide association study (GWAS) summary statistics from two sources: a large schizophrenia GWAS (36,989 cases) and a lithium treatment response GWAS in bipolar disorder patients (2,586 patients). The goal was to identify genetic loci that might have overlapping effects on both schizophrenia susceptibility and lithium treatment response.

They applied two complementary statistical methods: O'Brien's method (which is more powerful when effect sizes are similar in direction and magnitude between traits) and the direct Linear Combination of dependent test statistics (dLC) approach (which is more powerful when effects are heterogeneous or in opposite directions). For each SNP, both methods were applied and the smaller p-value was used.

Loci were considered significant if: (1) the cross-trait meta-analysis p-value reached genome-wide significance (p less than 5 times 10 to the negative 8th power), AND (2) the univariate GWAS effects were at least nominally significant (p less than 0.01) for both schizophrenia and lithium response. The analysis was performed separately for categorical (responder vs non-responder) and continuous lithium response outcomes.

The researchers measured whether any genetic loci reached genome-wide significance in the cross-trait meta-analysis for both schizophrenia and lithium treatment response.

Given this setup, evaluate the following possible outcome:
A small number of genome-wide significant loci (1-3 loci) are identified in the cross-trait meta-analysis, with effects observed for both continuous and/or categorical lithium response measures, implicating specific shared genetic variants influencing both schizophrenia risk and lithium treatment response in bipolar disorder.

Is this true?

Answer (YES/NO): NO